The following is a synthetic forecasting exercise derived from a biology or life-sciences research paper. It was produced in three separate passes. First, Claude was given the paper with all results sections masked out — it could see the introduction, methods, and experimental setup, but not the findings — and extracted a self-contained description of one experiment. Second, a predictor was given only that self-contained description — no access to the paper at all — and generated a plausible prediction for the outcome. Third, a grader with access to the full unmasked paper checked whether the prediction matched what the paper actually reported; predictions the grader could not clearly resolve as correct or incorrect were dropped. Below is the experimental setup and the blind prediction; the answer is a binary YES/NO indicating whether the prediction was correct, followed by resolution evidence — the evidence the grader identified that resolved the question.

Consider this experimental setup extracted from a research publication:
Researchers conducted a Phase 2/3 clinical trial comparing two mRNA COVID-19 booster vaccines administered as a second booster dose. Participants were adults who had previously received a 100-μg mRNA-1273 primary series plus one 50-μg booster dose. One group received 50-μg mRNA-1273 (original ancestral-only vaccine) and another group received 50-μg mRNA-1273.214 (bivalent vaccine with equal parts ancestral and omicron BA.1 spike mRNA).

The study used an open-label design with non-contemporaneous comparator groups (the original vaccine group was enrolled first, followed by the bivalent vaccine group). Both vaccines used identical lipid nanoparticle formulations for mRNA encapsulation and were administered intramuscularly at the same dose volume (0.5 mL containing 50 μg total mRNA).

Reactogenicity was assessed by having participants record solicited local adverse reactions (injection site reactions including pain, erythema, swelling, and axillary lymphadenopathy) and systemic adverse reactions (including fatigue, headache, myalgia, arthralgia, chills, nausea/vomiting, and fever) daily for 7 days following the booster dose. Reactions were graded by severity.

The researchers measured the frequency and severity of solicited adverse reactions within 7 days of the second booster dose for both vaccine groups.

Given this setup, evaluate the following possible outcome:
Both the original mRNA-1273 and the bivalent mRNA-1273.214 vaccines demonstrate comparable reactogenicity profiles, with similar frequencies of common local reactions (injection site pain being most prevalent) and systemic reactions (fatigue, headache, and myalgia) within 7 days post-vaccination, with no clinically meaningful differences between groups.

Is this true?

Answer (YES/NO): YES